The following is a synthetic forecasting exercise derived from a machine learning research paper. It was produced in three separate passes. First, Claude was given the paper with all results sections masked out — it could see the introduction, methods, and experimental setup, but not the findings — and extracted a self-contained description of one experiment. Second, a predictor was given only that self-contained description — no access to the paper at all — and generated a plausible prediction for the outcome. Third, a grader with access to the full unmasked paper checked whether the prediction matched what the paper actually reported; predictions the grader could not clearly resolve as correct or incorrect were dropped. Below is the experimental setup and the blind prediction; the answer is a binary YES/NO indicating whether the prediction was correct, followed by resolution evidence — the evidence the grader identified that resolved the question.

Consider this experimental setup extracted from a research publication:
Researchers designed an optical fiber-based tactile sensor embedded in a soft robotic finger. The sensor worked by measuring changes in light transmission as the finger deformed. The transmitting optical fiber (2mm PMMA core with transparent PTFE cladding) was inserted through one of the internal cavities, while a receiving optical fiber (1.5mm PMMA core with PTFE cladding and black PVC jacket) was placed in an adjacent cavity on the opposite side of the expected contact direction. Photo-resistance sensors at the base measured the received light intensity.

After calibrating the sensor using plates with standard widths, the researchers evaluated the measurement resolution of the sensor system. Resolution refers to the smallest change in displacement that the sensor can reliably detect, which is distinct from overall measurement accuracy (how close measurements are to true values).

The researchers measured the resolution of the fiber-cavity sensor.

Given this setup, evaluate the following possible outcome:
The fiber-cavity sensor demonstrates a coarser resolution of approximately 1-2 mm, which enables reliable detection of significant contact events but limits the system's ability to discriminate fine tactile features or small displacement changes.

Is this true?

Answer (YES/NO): NO